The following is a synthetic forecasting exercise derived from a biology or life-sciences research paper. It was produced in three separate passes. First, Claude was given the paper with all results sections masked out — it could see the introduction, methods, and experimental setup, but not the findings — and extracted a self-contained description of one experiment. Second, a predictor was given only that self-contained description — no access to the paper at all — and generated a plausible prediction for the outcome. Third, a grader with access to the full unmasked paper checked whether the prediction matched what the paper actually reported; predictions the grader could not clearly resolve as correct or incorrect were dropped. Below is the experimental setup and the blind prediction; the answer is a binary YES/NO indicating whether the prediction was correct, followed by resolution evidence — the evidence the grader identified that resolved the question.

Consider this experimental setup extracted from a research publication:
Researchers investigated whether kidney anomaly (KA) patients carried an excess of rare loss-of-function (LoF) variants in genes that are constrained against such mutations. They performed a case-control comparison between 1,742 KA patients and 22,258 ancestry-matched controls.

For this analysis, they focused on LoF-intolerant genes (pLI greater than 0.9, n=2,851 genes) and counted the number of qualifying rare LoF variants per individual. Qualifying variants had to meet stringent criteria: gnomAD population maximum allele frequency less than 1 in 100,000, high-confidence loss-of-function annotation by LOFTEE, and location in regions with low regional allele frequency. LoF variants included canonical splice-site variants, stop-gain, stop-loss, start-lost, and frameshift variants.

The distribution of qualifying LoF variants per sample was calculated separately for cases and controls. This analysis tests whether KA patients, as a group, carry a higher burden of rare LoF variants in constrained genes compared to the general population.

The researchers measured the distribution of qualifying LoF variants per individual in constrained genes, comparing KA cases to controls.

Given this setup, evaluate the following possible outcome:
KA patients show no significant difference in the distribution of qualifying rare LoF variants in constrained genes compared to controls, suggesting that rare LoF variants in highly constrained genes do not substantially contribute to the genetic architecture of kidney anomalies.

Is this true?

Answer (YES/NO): NO